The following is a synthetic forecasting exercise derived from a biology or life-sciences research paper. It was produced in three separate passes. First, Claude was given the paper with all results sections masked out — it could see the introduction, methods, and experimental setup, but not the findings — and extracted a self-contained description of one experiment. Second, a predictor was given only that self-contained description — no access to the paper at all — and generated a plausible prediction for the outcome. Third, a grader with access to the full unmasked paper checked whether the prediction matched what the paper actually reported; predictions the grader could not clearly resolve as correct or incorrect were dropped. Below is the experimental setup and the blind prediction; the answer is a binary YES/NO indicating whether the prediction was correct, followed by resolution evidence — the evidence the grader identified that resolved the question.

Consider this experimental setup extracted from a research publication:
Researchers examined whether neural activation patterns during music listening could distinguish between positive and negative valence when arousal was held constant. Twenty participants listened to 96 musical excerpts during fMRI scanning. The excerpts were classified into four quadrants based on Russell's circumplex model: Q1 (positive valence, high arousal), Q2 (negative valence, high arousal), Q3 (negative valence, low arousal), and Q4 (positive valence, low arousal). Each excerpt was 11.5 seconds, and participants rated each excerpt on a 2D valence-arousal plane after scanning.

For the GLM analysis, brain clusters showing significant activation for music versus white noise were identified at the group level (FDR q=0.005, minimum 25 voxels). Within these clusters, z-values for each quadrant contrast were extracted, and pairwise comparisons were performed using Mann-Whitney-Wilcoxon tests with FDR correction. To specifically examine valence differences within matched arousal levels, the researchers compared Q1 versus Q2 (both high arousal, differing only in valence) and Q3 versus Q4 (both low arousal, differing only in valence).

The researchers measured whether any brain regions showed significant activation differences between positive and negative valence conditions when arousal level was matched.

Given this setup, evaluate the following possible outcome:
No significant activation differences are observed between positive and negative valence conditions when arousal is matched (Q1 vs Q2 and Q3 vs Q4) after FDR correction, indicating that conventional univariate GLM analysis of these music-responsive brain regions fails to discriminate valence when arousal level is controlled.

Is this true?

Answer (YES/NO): NO